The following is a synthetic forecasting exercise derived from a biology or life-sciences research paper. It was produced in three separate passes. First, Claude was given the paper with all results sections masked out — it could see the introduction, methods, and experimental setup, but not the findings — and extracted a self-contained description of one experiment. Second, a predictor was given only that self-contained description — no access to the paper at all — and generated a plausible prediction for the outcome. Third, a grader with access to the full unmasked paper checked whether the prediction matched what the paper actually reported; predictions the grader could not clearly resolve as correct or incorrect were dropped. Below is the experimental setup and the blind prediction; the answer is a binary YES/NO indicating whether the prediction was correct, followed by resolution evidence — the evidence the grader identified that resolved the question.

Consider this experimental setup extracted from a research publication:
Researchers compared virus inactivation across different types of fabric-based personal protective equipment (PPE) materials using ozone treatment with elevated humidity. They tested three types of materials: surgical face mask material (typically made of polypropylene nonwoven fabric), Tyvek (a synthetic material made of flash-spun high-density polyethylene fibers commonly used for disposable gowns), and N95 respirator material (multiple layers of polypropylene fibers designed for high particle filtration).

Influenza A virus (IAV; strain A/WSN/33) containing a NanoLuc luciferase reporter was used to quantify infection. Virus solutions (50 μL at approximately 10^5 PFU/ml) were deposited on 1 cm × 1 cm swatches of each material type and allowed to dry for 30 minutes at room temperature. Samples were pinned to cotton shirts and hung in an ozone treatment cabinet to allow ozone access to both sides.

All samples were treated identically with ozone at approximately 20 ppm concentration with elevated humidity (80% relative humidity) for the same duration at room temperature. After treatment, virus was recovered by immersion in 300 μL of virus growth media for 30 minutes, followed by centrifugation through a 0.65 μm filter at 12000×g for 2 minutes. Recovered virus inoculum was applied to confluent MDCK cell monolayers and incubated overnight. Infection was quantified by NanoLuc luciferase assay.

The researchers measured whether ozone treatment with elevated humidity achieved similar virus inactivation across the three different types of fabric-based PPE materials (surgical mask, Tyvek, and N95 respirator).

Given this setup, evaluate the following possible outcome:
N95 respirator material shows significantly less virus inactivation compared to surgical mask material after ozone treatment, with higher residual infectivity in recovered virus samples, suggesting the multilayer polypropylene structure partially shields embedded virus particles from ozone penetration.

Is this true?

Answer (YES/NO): NO